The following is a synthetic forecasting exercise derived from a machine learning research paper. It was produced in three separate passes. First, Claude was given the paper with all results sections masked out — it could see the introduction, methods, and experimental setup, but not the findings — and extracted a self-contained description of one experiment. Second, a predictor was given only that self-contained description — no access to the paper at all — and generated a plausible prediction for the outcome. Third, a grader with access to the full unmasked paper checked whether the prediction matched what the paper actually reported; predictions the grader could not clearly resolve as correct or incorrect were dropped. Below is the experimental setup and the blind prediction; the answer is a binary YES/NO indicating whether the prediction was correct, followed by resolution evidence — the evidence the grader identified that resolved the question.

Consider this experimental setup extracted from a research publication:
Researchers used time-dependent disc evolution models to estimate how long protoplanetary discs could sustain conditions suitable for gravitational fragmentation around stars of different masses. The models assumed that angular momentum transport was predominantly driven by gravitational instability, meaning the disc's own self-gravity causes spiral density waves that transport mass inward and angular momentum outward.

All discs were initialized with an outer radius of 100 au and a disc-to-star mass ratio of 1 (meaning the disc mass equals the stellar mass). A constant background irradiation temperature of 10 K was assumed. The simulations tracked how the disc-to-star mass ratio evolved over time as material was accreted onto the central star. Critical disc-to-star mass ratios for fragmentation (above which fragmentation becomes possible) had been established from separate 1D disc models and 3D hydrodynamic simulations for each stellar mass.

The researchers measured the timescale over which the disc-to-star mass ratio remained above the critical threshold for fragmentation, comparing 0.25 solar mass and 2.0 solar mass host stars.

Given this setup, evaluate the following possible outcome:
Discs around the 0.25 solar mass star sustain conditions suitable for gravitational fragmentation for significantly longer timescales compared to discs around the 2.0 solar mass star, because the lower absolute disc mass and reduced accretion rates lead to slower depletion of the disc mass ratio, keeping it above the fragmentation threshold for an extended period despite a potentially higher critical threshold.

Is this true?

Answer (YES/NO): NO